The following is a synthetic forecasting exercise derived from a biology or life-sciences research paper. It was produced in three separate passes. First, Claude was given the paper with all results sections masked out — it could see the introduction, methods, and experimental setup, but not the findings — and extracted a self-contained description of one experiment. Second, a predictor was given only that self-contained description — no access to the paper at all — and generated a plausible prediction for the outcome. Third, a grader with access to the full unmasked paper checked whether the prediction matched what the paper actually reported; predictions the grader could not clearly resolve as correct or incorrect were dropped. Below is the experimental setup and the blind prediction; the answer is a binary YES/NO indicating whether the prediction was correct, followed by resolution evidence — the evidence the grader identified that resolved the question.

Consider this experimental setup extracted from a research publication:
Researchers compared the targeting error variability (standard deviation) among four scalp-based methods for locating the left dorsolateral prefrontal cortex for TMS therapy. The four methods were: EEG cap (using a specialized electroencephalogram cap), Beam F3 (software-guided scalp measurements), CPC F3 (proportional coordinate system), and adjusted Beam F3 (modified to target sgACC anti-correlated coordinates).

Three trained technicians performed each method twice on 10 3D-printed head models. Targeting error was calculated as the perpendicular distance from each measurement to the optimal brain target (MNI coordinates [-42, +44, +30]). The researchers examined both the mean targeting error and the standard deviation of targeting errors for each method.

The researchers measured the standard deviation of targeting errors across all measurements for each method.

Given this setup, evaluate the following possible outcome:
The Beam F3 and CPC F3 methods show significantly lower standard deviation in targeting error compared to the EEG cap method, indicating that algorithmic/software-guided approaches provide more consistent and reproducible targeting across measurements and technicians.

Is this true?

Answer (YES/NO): NO